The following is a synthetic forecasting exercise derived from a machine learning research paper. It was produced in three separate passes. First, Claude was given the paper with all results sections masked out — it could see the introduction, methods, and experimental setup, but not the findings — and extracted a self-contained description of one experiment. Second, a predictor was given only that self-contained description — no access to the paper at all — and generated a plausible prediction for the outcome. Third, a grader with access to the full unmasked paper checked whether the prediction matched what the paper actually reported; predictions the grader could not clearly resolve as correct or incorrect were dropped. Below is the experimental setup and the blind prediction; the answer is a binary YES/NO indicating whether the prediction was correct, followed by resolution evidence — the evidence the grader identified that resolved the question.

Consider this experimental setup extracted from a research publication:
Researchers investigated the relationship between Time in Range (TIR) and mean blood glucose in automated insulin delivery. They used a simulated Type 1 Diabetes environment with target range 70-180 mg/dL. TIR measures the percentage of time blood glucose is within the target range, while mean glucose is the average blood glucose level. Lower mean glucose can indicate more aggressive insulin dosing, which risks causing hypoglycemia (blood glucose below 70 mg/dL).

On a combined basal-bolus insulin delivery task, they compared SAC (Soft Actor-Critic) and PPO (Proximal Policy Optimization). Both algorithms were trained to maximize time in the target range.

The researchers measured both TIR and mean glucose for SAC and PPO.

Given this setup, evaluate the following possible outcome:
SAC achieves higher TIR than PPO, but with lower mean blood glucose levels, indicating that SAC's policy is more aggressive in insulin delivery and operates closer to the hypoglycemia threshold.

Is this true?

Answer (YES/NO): NO